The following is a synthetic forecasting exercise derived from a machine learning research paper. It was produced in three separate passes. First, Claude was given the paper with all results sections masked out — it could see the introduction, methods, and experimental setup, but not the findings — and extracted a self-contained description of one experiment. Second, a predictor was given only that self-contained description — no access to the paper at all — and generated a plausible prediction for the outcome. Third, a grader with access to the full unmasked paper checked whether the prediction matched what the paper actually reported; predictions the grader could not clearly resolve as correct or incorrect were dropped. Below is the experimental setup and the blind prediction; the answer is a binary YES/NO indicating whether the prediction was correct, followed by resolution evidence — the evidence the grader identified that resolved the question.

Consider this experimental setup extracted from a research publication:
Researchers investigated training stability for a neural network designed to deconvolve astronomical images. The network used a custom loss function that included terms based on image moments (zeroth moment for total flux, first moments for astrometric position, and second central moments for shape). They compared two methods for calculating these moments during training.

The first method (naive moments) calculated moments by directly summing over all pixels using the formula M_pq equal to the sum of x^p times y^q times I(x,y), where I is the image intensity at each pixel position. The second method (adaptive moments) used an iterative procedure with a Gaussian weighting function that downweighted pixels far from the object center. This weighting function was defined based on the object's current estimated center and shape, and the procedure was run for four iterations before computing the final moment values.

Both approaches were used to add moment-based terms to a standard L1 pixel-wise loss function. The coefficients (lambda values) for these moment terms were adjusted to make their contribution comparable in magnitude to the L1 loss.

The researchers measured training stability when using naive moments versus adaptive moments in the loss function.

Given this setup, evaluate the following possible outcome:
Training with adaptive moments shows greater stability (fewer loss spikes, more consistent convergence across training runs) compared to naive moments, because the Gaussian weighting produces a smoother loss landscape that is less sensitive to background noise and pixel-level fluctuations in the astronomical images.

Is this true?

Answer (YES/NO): YES